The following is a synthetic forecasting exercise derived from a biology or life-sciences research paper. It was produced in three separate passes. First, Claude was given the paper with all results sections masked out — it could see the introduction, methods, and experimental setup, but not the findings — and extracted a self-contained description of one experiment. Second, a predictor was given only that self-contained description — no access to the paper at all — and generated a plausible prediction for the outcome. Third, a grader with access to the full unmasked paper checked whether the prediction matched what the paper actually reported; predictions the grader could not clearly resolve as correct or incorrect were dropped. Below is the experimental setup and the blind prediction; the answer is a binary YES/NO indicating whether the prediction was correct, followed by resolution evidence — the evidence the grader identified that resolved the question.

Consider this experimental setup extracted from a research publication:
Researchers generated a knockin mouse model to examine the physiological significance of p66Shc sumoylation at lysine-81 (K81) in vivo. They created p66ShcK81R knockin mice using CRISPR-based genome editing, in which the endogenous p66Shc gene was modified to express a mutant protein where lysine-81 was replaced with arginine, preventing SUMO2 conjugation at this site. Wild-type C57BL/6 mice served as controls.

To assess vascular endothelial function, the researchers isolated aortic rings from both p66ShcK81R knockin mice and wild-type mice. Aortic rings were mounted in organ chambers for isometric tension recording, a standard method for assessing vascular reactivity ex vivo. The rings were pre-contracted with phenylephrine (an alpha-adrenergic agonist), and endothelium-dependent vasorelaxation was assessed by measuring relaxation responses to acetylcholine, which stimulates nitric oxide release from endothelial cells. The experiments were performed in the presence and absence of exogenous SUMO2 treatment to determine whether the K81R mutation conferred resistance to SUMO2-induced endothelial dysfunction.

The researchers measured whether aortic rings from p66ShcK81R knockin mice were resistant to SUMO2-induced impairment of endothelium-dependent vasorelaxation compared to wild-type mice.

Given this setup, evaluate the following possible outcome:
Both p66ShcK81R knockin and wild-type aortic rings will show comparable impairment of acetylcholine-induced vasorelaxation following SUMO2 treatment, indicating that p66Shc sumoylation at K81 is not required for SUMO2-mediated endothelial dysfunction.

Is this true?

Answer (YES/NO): NO